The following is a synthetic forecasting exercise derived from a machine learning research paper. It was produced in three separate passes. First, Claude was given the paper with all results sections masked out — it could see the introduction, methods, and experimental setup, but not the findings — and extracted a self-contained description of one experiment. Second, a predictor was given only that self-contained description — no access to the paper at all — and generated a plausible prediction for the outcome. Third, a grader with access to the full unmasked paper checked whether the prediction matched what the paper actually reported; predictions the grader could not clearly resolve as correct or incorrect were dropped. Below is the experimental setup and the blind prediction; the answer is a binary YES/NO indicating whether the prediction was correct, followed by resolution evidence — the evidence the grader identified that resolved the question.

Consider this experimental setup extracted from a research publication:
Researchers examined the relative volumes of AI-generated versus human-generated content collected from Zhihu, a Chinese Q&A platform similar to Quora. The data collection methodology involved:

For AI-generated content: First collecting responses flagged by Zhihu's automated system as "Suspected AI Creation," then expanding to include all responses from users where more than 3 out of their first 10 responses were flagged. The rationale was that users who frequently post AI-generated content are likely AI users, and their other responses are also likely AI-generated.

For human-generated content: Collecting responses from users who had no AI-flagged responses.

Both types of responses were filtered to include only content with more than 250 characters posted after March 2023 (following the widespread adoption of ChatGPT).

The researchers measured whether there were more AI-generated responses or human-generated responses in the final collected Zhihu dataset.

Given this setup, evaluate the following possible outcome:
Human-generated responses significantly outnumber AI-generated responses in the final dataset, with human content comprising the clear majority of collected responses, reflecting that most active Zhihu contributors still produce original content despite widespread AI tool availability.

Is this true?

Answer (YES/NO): NO